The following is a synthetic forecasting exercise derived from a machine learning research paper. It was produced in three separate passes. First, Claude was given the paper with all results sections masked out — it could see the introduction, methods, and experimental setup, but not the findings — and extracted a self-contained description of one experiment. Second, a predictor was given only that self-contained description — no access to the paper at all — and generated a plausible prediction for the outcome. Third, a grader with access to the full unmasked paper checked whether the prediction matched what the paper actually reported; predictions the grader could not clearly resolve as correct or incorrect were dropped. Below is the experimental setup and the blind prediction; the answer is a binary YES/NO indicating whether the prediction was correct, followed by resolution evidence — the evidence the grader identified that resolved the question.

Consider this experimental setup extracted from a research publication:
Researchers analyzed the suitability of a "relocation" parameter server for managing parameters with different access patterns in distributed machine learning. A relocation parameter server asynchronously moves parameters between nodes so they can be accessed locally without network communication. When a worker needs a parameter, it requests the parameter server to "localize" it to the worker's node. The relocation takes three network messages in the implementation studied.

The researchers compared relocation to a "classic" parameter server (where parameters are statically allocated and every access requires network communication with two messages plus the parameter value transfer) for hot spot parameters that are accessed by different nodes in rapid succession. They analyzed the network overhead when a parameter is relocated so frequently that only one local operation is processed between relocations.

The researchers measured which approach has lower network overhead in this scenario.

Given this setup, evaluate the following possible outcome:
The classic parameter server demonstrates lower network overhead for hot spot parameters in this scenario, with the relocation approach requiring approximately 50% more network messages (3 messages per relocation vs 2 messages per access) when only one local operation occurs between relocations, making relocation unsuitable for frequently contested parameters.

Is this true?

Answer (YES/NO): YES